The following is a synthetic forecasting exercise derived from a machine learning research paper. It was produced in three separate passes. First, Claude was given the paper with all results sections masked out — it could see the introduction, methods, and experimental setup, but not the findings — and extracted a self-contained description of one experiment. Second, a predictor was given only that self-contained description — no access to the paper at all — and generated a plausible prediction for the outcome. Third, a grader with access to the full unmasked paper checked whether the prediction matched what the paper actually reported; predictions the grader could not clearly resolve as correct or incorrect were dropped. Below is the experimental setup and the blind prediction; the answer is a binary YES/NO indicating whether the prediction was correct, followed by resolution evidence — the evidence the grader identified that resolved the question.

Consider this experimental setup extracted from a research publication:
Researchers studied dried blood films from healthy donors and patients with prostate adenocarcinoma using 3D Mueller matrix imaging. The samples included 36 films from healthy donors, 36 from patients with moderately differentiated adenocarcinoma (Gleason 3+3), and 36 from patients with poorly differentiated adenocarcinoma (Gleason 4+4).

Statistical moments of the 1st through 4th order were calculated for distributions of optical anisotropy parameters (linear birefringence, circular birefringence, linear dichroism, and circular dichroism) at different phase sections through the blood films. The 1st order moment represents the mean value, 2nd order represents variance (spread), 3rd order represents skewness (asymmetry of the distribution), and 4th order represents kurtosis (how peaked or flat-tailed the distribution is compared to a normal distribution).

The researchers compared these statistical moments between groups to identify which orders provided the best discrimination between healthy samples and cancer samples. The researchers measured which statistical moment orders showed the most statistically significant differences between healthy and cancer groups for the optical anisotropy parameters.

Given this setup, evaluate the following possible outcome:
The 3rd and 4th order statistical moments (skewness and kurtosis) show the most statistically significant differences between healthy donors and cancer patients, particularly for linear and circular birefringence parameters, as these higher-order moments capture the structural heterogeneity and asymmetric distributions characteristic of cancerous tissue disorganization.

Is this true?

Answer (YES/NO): YES